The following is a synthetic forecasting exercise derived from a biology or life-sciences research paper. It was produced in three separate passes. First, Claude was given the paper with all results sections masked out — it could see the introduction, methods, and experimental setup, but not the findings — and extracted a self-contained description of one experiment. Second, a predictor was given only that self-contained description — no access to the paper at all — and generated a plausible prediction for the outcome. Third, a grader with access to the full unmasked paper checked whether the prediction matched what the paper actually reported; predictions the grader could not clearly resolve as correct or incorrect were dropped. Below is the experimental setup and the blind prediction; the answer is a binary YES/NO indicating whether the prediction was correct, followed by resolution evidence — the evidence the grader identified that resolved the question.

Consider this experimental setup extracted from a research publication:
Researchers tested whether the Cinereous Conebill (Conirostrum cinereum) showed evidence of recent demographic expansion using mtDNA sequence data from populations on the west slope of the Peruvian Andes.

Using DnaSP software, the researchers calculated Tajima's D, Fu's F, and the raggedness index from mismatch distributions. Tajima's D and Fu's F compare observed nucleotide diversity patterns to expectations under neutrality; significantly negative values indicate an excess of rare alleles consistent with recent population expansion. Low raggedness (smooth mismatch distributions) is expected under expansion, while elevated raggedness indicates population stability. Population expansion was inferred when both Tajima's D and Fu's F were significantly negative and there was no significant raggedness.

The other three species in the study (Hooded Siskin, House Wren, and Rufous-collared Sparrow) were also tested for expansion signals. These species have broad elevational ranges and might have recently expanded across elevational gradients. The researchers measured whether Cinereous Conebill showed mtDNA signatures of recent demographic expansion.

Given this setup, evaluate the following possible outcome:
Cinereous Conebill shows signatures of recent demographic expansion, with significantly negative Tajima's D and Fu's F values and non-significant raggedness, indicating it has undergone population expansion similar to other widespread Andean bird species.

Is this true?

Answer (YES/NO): NO